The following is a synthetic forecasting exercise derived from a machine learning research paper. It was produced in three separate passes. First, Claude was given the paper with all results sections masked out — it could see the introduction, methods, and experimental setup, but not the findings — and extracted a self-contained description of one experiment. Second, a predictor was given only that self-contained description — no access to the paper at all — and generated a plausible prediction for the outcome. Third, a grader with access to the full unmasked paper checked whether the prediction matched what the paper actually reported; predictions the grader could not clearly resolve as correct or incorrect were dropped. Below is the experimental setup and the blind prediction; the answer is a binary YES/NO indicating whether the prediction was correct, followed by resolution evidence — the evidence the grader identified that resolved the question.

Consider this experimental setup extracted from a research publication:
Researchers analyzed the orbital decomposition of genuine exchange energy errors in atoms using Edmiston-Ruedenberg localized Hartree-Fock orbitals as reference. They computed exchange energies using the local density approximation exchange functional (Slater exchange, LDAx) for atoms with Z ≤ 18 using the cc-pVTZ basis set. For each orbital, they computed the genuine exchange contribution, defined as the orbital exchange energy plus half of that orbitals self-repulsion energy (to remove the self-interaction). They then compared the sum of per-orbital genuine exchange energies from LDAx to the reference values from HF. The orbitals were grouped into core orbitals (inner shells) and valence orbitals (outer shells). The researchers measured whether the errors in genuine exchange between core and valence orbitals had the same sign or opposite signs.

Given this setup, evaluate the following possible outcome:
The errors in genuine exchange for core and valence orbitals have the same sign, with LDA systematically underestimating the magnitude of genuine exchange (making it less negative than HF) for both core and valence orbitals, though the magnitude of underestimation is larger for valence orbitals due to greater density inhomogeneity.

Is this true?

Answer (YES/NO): NO